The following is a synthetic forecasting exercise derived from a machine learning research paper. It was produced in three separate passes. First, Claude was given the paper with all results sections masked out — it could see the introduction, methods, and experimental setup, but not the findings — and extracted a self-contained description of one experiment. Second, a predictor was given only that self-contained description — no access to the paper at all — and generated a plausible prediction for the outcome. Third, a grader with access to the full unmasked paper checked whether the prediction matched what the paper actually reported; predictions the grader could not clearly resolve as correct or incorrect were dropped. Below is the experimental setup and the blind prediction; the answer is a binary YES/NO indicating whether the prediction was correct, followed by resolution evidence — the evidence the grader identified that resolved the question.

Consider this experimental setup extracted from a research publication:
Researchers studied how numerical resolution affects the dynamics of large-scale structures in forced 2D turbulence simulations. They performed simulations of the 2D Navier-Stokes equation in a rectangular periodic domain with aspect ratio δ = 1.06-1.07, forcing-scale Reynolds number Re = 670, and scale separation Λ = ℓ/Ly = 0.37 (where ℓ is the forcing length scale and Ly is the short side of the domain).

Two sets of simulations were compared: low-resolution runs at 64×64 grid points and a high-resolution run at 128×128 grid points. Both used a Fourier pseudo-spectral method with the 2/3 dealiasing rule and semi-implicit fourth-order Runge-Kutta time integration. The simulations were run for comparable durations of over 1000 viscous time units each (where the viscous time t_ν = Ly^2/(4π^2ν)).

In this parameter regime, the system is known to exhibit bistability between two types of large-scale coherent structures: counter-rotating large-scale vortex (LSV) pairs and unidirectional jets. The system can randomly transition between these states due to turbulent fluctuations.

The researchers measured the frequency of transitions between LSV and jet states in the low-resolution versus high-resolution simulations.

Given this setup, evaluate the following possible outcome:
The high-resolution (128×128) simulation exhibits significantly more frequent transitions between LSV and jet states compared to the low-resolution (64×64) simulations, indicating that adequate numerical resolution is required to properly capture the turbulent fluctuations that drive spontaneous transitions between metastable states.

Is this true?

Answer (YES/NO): NO